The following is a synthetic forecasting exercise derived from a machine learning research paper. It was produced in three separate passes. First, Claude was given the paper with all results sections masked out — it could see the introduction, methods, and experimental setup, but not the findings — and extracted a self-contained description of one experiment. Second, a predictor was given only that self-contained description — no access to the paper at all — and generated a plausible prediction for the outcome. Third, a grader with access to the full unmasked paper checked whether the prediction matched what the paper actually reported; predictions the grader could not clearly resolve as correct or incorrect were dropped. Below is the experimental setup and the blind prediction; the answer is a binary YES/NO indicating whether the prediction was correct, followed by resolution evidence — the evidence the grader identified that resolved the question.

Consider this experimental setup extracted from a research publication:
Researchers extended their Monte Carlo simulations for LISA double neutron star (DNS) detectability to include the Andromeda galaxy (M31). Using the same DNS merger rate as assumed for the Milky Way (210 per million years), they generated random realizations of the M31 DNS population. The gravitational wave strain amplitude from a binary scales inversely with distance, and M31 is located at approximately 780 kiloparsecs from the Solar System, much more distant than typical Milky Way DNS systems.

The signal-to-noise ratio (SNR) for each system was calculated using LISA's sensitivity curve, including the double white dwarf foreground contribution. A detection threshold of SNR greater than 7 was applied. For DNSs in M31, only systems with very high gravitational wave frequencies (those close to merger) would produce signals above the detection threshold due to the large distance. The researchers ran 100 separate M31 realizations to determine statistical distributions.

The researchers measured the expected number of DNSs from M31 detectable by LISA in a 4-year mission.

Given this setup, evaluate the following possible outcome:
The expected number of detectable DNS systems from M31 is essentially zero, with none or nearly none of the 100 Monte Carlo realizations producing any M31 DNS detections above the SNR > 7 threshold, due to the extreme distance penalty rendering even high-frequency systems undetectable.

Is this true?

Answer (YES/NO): NO